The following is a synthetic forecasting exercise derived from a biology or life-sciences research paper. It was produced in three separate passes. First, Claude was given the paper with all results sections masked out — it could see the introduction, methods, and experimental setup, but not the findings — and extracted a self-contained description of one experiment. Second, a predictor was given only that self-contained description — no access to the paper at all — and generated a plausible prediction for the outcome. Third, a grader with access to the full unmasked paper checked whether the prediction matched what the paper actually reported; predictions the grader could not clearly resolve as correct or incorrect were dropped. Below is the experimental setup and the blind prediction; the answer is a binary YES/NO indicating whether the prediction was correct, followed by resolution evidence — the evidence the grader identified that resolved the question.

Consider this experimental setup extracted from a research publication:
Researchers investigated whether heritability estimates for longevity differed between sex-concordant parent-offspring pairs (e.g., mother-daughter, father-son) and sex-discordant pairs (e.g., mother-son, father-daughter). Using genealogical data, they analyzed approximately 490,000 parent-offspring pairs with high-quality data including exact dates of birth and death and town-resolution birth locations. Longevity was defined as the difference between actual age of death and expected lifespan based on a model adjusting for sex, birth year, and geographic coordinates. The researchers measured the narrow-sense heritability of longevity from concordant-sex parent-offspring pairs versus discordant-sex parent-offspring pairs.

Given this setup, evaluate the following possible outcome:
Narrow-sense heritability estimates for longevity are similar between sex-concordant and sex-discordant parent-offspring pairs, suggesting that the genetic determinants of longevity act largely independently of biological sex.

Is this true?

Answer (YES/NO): NO